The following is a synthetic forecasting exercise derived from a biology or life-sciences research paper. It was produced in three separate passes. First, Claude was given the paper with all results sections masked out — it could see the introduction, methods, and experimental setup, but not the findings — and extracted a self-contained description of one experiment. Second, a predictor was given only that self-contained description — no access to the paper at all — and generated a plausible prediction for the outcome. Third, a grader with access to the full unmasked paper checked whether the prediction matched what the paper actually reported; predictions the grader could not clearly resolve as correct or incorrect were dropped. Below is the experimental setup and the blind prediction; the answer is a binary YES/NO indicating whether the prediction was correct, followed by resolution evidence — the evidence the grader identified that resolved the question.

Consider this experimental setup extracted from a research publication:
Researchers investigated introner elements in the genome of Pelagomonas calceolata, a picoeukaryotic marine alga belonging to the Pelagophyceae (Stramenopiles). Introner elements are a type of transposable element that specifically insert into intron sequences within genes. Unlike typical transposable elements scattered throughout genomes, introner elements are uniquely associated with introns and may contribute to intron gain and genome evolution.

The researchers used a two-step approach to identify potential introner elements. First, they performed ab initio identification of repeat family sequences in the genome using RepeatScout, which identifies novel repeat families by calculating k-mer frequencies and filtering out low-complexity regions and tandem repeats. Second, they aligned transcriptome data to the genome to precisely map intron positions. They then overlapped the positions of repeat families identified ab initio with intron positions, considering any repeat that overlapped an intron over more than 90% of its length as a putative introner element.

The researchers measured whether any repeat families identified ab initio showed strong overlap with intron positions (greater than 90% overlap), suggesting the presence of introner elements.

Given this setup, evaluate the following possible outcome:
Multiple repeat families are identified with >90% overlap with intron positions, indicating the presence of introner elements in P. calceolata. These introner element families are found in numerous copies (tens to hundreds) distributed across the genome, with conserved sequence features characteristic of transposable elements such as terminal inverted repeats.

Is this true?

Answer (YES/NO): YES